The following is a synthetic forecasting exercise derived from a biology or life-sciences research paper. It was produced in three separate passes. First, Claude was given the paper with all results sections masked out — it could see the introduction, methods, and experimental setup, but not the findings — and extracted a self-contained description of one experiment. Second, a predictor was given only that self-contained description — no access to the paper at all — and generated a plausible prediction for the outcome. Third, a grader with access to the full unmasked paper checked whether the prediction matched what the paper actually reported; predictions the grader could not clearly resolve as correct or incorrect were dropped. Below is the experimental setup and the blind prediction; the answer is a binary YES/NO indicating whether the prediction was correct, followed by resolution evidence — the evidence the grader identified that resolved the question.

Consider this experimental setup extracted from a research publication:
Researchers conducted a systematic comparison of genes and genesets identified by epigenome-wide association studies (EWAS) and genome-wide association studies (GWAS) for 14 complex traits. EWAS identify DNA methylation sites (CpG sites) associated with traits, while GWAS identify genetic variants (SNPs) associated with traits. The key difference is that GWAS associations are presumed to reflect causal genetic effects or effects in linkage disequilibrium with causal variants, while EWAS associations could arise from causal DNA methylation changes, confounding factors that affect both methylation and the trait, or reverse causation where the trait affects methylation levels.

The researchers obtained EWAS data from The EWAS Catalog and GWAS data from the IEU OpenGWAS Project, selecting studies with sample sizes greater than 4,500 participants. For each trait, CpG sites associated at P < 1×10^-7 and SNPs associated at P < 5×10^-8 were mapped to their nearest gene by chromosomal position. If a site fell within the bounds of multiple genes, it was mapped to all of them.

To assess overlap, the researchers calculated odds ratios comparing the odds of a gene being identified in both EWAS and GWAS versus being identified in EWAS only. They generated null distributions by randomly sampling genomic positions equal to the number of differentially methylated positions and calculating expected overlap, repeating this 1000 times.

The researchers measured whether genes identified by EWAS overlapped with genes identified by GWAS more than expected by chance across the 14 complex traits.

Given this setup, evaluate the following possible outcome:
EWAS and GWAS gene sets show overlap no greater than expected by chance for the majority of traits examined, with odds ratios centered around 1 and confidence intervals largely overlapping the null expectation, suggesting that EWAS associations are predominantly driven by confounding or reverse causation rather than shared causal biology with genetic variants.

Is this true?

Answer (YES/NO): YES